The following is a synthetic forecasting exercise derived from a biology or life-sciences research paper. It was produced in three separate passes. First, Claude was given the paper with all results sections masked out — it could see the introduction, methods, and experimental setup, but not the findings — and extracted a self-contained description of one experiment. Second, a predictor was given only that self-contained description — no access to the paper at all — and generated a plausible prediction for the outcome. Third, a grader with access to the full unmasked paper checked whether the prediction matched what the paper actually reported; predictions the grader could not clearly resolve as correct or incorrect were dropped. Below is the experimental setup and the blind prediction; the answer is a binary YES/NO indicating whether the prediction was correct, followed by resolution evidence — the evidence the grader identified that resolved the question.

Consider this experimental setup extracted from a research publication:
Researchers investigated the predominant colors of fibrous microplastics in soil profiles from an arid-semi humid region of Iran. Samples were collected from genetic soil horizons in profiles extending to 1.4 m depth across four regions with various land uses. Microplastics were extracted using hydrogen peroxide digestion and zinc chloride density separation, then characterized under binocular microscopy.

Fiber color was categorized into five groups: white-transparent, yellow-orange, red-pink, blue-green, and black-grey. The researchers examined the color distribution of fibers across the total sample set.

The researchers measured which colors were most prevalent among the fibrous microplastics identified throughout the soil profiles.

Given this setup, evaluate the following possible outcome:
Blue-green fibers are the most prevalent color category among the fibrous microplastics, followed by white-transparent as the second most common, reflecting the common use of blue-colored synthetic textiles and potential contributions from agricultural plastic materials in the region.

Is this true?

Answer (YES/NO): NO